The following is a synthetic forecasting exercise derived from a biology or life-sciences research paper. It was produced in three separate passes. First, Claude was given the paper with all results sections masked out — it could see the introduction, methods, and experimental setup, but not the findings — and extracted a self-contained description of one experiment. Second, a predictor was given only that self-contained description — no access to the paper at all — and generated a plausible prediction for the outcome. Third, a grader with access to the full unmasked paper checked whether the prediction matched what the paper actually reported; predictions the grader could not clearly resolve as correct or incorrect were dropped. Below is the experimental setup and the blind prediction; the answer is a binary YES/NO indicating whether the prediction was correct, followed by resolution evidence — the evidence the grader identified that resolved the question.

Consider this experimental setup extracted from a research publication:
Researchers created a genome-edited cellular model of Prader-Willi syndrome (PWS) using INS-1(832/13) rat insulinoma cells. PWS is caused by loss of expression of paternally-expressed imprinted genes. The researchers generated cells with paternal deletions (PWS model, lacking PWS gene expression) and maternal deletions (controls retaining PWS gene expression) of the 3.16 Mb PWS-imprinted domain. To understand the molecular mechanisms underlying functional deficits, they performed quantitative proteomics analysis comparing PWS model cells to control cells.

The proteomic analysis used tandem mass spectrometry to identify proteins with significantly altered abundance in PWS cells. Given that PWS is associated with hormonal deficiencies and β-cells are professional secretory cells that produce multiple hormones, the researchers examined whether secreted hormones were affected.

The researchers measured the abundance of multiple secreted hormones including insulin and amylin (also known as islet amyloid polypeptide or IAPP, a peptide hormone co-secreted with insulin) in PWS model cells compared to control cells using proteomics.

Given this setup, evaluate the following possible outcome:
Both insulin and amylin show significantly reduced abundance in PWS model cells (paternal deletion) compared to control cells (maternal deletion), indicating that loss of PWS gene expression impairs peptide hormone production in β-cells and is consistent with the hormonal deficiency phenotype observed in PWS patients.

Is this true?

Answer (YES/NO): YES